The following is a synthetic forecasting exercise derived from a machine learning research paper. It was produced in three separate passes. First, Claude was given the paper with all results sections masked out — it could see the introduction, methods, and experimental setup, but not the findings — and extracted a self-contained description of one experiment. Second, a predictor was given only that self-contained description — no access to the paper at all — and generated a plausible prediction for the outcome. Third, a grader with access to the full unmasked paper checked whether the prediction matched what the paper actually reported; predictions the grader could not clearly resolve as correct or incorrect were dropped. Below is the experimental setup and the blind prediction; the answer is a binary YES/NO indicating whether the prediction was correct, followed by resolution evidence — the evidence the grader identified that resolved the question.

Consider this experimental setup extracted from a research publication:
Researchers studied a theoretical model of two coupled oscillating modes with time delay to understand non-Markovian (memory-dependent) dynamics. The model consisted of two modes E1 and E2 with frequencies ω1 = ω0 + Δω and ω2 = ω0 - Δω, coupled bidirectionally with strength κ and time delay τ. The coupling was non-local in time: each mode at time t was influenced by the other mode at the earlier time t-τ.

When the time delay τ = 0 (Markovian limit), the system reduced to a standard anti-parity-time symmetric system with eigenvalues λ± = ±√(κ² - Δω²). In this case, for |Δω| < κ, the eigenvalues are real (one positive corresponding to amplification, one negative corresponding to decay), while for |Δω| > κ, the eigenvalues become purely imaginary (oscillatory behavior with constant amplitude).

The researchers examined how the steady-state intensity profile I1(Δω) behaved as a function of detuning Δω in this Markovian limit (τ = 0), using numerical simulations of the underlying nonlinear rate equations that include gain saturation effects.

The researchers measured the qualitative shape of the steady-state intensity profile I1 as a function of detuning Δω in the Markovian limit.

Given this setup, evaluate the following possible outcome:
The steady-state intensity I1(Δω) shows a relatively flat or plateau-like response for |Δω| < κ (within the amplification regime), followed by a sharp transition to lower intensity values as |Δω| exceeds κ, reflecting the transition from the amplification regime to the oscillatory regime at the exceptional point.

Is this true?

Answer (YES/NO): NO